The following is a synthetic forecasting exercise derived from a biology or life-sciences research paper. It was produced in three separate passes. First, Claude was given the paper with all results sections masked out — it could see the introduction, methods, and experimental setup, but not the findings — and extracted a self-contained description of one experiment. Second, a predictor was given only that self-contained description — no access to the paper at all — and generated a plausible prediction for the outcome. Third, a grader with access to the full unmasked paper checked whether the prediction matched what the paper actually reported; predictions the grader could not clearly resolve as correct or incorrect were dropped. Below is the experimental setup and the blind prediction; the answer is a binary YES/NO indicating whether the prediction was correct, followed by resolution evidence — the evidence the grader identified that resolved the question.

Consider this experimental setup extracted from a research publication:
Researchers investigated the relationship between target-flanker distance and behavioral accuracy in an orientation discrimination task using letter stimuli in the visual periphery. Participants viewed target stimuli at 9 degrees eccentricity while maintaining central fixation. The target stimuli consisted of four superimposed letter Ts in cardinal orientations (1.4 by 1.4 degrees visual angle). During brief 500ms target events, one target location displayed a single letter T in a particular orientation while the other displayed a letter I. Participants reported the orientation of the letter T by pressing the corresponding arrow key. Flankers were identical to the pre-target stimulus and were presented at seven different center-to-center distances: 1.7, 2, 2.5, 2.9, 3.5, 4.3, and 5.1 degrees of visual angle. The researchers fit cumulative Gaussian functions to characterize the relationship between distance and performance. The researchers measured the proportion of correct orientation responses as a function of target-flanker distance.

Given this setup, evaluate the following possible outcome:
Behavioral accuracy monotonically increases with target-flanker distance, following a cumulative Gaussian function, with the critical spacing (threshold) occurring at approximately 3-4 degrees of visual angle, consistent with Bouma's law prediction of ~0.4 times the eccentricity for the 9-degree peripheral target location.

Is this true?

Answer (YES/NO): YES